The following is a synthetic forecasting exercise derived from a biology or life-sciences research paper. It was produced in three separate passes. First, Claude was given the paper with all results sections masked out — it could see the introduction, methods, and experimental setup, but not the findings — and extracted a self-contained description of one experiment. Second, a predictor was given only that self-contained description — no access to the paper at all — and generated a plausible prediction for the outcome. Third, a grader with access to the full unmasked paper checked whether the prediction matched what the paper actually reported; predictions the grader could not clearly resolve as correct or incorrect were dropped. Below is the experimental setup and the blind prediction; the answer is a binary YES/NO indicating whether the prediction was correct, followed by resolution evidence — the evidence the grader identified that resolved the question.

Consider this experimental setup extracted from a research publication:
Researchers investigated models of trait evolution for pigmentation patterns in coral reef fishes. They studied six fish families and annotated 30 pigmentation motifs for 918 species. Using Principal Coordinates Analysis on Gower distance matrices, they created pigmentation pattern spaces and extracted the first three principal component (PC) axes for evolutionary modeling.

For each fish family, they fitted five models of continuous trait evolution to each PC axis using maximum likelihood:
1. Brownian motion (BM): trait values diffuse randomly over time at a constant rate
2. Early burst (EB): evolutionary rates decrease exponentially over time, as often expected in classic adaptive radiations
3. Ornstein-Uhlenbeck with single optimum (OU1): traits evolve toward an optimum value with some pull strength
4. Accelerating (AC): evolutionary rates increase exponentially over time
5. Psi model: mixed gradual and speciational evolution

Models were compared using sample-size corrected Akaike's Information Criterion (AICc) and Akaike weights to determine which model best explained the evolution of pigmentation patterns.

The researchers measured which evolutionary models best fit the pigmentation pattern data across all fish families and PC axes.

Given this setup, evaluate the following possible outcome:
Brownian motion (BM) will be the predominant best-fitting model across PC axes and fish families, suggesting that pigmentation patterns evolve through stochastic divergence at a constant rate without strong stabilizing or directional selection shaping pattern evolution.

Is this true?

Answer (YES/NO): NO